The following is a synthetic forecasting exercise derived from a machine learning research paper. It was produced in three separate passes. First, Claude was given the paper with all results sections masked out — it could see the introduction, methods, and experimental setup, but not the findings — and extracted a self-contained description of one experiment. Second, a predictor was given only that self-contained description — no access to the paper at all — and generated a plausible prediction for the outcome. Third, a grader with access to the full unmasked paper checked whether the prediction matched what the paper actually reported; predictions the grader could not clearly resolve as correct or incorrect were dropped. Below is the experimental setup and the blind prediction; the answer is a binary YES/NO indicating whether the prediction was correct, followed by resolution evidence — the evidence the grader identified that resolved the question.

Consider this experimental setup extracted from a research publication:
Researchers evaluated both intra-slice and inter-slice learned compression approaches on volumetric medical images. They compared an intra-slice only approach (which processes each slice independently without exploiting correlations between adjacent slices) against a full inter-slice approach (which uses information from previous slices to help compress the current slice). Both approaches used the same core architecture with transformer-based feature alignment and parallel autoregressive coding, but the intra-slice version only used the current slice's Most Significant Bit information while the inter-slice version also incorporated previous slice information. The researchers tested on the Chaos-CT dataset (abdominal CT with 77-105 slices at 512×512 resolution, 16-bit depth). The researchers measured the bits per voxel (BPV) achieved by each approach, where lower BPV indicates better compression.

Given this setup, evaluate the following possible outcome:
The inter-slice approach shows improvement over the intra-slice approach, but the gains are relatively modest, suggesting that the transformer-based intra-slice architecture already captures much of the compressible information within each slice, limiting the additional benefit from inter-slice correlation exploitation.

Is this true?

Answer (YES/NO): NO